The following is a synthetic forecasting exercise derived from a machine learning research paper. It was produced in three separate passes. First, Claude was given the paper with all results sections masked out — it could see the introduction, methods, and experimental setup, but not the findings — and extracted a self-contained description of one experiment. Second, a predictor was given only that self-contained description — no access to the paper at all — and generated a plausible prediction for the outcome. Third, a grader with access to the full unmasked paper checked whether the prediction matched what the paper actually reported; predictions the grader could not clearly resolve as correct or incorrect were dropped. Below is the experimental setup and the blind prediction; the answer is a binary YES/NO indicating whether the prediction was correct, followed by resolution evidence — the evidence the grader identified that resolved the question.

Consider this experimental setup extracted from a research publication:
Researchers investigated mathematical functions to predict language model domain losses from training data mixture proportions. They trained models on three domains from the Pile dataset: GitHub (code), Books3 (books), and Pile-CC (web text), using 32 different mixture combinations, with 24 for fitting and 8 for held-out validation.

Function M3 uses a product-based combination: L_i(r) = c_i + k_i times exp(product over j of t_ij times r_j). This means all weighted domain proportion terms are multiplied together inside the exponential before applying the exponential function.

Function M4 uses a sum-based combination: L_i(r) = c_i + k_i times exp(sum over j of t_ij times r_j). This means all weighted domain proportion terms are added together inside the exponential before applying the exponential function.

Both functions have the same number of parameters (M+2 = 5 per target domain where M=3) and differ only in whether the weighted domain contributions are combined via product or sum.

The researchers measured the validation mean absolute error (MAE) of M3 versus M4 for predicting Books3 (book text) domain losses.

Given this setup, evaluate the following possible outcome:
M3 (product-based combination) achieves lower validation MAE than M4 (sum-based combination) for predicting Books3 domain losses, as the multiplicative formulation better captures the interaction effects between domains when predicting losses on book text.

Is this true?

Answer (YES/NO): NO